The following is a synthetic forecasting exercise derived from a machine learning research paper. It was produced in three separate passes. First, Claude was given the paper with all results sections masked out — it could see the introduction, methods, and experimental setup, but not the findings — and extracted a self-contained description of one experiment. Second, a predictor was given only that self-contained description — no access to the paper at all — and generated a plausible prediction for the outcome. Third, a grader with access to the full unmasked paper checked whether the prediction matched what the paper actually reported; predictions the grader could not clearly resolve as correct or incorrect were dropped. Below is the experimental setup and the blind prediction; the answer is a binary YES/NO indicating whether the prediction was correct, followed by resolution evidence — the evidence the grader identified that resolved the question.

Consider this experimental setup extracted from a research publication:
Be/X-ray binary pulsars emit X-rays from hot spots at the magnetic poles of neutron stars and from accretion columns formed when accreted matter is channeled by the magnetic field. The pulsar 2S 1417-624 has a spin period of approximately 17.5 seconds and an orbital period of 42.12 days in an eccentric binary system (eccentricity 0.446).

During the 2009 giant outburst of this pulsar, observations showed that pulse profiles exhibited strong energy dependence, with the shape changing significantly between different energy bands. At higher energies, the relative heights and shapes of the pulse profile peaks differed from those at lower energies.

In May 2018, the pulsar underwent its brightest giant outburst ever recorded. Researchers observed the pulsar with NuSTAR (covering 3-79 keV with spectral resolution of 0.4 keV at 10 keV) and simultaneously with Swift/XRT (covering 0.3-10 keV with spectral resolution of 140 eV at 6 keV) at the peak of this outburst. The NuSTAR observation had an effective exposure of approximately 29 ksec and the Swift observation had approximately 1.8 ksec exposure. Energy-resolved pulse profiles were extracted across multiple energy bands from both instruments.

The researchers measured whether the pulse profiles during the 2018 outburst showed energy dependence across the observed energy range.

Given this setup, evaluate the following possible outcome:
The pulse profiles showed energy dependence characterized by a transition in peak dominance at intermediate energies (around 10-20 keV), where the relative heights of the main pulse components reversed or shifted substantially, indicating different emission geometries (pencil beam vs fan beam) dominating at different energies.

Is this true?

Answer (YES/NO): NO